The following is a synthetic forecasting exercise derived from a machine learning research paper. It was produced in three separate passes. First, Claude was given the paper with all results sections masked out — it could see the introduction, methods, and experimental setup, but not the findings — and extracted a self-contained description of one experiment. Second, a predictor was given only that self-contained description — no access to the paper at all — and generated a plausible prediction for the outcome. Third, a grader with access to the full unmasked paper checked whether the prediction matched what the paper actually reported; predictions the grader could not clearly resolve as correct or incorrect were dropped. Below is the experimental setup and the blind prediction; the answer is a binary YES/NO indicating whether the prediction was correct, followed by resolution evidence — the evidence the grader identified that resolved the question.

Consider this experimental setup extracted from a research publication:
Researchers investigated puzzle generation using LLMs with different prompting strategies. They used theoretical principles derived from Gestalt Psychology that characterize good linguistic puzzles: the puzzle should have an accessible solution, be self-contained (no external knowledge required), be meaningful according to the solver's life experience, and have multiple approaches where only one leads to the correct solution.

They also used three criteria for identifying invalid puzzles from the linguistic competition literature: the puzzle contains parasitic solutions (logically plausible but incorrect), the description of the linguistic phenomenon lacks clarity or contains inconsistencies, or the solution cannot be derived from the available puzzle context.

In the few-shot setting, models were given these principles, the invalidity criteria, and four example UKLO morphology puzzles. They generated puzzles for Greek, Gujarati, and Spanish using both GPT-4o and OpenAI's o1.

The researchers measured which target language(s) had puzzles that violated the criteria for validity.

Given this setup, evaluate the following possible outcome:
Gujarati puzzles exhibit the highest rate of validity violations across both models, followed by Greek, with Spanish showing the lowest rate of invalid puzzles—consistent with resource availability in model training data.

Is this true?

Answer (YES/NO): YES